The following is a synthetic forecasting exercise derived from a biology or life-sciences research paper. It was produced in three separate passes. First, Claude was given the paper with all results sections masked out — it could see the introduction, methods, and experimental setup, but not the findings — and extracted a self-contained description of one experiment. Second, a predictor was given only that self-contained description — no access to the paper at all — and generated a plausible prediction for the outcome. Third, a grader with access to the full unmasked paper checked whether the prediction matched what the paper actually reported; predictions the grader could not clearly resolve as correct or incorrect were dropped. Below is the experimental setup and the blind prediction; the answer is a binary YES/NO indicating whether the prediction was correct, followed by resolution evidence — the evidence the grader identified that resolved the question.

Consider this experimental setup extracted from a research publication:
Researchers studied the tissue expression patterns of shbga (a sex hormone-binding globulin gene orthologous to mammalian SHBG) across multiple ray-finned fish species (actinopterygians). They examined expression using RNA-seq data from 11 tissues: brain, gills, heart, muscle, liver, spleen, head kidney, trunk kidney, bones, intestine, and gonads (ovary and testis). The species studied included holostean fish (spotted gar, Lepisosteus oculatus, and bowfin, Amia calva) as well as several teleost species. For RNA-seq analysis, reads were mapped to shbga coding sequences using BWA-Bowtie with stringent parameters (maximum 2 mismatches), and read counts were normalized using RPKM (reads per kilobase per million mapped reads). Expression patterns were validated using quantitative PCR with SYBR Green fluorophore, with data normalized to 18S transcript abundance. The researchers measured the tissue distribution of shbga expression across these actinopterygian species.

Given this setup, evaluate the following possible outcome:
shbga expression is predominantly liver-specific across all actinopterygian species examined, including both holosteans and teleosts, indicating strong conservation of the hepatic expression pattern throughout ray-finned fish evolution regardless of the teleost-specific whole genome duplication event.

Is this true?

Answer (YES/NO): YES